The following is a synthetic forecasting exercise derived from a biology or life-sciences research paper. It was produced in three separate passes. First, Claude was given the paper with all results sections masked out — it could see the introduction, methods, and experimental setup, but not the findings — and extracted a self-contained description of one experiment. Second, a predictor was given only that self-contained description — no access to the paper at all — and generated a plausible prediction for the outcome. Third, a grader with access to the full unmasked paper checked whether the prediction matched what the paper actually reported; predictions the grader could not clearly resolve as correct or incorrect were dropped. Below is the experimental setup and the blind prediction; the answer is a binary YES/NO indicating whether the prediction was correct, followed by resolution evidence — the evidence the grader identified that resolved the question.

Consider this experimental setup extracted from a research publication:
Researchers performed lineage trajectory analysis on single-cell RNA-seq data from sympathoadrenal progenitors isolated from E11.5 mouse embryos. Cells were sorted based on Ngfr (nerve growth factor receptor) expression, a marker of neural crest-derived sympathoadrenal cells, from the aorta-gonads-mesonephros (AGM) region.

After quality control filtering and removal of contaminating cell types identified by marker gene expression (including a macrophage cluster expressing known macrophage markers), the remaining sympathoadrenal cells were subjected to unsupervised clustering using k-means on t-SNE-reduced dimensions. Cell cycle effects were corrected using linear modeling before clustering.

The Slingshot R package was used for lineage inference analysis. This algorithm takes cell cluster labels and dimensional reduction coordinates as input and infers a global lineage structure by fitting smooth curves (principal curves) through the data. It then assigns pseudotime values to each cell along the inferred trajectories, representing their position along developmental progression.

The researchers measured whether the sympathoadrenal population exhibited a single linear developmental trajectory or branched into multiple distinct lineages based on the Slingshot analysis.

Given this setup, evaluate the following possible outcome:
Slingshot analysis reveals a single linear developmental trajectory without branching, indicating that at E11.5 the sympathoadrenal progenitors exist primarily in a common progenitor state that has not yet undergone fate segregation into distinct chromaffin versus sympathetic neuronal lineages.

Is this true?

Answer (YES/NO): NO